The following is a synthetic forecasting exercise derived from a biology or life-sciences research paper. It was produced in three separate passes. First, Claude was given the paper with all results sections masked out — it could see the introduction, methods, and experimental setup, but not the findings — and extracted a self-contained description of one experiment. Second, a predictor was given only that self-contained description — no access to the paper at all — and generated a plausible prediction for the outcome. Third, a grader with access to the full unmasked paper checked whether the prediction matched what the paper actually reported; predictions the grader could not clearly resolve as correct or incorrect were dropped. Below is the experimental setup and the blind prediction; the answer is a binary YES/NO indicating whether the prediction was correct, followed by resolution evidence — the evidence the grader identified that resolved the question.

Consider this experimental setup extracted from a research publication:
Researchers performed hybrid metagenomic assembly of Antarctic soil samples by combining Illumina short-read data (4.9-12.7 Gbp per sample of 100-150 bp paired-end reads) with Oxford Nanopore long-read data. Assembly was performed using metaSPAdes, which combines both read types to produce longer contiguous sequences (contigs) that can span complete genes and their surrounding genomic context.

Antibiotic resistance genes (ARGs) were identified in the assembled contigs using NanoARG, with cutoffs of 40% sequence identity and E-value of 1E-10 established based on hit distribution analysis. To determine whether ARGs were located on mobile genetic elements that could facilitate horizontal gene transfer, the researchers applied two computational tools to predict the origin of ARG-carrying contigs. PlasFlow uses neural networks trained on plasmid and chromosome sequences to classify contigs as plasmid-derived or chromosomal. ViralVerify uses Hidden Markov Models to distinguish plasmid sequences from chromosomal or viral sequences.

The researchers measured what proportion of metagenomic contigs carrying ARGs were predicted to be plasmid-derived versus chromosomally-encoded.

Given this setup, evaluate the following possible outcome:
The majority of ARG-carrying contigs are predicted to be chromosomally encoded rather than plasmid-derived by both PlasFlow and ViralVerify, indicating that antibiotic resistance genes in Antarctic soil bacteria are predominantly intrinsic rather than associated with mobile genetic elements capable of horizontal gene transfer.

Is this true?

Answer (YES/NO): YES